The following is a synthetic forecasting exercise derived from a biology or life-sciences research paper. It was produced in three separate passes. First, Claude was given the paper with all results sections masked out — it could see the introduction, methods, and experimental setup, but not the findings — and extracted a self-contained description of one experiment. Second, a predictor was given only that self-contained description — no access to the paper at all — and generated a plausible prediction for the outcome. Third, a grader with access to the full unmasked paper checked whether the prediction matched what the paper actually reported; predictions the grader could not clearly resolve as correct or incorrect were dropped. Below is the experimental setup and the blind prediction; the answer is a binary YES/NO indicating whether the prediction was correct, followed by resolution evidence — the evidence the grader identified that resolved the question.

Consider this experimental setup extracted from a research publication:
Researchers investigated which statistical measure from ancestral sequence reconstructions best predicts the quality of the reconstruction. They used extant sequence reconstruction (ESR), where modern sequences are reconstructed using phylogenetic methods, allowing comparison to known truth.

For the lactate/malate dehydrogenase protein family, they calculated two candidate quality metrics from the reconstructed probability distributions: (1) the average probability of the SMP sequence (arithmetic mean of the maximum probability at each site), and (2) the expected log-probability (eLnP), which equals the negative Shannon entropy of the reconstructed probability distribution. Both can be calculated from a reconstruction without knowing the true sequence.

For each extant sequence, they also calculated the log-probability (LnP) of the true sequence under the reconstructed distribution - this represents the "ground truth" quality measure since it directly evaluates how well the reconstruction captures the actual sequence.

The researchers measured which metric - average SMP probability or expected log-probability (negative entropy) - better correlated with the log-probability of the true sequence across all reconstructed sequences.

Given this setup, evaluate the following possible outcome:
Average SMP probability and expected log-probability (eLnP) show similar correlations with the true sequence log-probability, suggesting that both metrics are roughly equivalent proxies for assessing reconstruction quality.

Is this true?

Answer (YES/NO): NO